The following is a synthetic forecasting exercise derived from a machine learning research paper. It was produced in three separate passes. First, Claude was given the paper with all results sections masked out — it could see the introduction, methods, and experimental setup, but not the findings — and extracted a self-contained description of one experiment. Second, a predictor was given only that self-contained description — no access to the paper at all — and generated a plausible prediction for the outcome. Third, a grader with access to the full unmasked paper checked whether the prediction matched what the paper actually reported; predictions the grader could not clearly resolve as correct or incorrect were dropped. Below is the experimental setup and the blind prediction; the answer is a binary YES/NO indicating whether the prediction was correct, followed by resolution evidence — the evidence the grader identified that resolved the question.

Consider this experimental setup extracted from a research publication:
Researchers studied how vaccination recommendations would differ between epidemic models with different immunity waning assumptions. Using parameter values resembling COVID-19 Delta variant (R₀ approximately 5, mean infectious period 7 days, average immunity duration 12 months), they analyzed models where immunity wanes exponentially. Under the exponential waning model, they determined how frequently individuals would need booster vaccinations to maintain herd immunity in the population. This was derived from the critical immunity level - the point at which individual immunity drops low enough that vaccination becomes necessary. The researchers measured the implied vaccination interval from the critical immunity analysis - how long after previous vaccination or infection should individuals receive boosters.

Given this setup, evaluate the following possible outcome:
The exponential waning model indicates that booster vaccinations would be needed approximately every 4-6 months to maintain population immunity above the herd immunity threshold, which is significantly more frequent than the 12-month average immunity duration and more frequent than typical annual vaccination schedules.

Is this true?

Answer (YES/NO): YES